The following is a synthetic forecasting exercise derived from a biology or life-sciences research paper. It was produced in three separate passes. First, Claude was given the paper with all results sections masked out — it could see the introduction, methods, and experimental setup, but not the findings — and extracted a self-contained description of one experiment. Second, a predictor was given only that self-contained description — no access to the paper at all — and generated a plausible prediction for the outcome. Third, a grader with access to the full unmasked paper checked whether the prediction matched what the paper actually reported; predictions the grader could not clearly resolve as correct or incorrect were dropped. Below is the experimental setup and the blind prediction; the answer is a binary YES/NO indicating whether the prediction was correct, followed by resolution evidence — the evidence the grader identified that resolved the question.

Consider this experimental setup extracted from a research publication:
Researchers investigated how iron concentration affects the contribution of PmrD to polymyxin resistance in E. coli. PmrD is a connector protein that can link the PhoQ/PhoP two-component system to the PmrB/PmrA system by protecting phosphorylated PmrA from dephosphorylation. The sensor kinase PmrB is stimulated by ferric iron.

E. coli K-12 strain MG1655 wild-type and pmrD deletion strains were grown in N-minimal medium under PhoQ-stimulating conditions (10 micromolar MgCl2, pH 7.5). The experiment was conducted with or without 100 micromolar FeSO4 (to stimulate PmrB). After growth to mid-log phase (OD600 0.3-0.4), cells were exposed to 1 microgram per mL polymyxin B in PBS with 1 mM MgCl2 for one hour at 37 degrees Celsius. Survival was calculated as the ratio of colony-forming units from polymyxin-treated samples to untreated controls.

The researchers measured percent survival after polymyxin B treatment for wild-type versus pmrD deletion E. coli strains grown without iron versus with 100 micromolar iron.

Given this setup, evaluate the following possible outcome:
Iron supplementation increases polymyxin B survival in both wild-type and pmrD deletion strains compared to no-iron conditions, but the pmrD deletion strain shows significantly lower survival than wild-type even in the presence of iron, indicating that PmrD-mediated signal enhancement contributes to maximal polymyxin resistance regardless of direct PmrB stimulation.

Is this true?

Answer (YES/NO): NO